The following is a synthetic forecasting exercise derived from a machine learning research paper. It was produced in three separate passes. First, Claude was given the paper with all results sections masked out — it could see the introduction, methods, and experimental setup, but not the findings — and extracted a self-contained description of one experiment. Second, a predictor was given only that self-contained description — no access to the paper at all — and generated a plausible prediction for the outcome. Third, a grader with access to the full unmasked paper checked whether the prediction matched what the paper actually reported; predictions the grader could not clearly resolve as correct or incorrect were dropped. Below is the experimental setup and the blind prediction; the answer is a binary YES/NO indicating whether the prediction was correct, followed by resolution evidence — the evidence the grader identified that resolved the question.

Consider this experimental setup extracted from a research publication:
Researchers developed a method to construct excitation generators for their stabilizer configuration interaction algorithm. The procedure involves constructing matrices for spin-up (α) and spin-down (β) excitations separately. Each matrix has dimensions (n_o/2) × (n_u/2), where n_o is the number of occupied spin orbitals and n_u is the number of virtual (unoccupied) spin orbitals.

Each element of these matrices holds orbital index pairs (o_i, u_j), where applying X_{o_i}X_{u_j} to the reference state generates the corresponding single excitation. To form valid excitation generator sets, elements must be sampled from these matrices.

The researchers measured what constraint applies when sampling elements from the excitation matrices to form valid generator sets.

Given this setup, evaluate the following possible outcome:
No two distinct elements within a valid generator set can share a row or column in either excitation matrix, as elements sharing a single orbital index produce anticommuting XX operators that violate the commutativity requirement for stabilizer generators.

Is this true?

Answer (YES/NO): YES